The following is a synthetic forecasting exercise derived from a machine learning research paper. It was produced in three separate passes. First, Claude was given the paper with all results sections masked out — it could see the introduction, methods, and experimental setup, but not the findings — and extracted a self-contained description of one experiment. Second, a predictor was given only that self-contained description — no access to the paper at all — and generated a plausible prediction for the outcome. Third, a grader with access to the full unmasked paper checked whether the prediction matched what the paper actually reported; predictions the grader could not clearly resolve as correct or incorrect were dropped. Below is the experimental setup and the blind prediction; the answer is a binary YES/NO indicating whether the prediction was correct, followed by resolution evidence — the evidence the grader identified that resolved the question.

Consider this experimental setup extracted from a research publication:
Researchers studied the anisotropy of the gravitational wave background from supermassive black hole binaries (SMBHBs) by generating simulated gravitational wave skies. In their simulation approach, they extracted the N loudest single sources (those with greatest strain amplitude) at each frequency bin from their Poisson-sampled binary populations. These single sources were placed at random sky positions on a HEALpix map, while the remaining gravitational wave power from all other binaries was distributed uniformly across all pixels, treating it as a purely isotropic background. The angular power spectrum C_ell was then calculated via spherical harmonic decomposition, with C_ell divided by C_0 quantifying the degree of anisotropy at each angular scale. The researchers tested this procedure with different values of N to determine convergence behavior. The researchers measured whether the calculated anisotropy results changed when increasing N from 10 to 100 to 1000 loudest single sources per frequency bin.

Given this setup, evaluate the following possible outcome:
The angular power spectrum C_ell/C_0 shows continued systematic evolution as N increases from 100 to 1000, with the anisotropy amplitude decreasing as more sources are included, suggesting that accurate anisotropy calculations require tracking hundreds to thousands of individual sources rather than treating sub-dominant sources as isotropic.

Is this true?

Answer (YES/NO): NO